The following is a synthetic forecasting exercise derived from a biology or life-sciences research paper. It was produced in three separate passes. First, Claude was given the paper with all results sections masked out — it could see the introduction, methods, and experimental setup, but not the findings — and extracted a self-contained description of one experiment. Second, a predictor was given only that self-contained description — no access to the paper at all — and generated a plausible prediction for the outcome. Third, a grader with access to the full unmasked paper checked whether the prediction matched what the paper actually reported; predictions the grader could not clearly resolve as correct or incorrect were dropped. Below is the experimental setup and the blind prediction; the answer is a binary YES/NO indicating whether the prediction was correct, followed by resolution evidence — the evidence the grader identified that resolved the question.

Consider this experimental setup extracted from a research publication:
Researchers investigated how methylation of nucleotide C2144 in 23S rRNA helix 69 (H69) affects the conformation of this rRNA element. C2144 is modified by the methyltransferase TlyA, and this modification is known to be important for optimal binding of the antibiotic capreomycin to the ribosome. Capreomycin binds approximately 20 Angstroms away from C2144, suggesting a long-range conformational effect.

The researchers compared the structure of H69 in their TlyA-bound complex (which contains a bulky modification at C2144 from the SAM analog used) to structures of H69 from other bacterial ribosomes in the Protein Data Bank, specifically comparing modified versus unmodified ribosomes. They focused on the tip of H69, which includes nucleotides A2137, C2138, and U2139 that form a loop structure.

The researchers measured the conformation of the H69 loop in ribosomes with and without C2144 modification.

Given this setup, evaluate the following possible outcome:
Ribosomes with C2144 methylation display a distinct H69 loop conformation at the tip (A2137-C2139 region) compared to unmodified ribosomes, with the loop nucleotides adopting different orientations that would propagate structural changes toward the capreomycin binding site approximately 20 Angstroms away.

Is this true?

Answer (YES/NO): YES